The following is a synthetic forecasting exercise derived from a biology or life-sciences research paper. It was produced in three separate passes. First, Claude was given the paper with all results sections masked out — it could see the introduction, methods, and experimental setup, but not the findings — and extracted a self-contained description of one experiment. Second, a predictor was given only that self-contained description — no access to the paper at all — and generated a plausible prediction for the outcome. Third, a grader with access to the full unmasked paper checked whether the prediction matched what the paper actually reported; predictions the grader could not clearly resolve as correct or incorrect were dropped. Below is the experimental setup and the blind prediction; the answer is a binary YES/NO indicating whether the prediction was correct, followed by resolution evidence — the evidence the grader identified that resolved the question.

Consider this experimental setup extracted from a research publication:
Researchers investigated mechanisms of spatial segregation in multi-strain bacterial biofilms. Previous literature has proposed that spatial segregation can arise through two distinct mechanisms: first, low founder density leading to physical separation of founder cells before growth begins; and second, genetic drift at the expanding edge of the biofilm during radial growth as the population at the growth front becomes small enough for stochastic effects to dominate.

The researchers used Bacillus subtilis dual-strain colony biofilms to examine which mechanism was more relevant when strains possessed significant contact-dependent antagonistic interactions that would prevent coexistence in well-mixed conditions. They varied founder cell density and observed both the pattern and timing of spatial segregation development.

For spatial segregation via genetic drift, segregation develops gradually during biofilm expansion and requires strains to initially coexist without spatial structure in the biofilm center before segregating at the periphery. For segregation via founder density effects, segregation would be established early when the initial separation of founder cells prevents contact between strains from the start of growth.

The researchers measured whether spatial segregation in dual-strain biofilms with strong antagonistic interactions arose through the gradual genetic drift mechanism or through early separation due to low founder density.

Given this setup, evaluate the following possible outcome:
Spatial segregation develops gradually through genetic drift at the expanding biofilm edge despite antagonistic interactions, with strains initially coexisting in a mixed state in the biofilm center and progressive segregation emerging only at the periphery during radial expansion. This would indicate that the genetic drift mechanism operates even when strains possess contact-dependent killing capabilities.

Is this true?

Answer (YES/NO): NO